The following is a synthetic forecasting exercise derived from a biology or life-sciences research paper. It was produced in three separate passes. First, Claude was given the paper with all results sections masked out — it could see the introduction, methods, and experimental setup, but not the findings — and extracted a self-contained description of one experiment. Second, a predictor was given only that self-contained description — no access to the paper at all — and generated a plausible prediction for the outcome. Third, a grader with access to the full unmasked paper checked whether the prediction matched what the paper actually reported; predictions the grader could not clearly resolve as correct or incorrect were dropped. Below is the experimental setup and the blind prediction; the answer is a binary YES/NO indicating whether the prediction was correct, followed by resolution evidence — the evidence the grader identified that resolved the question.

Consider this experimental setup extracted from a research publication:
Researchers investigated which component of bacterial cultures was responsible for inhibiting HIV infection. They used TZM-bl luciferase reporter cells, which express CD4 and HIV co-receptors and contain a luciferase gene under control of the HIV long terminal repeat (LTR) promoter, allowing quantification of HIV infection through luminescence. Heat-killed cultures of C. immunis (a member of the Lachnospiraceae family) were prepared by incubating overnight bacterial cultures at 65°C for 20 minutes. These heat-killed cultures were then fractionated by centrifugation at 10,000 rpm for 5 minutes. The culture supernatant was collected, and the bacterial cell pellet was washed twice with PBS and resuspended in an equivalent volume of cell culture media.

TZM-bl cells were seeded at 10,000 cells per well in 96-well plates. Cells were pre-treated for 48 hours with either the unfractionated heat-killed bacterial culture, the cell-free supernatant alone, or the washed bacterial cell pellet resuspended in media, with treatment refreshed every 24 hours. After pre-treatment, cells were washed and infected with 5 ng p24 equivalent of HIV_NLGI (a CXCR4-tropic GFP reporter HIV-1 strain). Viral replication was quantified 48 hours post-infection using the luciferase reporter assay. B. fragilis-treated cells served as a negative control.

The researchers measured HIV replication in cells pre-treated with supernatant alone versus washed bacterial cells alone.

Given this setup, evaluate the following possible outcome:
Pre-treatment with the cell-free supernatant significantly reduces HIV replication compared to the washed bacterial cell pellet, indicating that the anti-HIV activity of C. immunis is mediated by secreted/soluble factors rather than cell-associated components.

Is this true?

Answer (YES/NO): YES